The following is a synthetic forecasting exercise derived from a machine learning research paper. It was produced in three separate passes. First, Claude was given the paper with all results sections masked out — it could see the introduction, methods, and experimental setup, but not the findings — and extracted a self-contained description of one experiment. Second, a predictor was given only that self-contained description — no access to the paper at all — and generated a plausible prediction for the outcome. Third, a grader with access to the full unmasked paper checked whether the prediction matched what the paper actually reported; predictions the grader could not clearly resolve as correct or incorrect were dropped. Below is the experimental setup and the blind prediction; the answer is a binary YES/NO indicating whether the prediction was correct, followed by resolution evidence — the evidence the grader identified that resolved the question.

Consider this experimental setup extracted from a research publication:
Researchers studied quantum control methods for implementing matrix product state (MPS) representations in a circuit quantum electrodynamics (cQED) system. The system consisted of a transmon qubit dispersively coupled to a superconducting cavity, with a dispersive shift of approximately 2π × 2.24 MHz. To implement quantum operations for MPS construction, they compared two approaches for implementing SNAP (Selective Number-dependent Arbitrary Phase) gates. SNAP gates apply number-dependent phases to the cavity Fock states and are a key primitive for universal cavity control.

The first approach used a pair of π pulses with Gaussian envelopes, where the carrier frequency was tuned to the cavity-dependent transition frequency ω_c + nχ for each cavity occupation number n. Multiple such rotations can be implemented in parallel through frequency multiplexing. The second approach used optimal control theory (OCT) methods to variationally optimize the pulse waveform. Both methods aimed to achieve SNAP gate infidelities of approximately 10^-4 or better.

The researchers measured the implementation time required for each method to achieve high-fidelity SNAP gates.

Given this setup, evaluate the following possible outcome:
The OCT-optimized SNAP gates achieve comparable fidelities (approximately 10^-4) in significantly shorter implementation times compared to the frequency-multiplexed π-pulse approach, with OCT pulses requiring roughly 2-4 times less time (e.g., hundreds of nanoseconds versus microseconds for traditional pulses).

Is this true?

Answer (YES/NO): NO